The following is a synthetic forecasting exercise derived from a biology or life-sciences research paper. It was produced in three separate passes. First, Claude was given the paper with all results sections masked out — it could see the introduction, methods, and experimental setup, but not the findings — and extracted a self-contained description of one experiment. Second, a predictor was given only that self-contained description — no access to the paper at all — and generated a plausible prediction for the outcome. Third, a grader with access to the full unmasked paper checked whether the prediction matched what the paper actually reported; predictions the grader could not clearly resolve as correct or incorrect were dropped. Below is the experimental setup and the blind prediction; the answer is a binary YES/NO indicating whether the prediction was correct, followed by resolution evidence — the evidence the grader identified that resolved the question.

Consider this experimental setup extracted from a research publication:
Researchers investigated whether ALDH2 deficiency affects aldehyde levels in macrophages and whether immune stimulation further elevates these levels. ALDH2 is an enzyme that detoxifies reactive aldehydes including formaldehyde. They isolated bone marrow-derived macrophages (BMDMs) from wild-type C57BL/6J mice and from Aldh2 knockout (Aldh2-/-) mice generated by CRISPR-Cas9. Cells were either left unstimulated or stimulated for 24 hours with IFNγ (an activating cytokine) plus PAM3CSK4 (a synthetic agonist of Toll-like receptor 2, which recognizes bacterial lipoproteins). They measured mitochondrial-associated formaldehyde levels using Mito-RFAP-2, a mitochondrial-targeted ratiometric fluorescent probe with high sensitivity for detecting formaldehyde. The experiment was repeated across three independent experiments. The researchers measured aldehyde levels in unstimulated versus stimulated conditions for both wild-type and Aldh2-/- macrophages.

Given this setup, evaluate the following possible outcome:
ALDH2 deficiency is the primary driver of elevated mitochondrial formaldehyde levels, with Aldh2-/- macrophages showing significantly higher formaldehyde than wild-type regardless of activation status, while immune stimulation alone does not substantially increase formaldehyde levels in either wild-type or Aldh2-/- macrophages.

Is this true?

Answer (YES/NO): NO